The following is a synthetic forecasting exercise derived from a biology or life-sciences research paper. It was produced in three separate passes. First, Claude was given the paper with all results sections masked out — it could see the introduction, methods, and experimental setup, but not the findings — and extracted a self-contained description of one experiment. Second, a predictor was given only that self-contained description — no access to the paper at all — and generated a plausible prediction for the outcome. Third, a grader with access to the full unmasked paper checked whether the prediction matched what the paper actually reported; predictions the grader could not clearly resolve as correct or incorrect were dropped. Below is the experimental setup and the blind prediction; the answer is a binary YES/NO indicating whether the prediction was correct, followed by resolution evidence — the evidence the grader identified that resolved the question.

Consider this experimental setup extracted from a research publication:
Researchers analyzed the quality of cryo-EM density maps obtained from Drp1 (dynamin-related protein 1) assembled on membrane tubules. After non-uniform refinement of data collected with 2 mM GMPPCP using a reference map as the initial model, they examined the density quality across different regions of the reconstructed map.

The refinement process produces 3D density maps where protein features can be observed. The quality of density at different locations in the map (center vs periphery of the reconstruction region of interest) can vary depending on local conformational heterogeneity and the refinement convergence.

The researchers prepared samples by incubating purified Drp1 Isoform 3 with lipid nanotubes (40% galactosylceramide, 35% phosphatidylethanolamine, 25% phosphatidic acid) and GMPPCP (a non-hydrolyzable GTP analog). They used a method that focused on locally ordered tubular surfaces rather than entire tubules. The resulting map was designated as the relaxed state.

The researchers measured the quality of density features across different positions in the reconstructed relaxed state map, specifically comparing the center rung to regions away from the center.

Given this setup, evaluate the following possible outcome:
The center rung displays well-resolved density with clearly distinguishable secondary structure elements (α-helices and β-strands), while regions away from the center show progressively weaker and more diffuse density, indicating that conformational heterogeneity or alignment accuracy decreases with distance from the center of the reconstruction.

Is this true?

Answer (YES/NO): NO